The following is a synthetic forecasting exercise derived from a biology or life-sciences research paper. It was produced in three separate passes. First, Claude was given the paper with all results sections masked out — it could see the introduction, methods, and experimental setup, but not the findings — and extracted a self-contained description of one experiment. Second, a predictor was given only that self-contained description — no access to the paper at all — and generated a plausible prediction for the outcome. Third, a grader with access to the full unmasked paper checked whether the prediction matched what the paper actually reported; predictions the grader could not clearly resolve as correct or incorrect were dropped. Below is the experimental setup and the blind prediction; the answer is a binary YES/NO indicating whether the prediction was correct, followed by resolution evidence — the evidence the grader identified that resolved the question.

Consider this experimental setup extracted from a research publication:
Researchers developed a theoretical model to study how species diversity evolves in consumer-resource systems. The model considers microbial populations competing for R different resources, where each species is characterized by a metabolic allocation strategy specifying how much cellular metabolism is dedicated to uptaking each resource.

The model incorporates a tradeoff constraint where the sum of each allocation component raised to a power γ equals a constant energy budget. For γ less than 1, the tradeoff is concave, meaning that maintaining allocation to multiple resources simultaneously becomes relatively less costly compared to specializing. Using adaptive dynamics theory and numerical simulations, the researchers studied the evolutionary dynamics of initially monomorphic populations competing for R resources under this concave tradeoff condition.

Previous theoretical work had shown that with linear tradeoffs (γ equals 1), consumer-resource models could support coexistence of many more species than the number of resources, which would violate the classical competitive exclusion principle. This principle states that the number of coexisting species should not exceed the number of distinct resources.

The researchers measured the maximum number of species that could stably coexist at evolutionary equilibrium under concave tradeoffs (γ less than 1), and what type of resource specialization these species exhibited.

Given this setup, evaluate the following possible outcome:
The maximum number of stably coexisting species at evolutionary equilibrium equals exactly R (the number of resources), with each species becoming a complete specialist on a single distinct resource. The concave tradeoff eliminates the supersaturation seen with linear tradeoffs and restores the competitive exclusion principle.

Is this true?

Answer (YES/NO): YES